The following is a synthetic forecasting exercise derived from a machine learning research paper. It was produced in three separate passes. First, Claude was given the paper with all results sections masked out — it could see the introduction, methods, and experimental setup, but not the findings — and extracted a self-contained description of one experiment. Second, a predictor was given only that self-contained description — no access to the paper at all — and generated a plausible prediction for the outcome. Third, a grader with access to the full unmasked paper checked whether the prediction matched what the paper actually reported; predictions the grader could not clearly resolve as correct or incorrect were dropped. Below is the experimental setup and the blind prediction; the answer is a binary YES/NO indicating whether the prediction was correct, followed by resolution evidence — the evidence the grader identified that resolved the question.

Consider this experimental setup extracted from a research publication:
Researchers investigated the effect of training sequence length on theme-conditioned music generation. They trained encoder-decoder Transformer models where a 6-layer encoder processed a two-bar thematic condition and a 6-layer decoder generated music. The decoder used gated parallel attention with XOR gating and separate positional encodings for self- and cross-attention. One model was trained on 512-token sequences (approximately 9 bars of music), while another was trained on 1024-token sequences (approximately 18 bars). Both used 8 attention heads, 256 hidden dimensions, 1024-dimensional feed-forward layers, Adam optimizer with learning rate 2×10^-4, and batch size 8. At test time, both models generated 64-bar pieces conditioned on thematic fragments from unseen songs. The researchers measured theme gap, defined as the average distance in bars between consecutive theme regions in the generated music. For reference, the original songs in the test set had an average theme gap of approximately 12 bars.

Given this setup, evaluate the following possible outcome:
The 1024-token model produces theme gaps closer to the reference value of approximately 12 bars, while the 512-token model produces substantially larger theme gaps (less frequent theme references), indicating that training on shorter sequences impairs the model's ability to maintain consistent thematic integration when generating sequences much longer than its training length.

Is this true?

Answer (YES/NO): NO